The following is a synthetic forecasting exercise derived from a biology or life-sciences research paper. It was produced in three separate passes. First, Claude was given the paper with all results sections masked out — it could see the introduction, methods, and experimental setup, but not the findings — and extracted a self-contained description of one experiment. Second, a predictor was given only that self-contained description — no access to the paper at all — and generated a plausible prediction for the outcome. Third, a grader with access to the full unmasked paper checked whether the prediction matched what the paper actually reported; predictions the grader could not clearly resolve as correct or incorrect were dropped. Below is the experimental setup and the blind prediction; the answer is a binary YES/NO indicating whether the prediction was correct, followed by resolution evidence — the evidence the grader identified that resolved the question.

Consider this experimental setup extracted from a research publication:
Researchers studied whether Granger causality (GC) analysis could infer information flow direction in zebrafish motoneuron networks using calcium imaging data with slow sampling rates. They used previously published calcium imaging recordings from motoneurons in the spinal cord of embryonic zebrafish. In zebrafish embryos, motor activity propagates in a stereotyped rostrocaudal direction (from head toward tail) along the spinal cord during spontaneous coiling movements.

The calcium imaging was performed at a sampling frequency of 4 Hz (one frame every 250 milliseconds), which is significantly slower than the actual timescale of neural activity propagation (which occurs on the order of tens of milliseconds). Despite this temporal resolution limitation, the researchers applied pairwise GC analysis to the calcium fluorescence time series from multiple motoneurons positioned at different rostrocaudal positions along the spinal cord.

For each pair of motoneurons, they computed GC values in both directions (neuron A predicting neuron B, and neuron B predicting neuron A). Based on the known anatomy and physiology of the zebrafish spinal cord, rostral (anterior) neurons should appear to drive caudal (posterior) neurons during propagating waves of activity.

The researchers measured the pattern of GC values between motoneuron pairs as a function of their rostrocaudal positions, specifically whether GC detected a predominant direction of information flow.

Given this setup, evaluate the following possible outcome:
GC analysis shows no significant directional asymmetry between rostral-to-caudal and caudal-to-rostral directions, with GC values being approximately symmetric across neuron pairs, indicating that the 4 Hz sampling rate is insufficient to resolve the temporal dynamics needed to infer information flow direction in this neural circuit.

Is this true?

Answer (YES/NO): YES